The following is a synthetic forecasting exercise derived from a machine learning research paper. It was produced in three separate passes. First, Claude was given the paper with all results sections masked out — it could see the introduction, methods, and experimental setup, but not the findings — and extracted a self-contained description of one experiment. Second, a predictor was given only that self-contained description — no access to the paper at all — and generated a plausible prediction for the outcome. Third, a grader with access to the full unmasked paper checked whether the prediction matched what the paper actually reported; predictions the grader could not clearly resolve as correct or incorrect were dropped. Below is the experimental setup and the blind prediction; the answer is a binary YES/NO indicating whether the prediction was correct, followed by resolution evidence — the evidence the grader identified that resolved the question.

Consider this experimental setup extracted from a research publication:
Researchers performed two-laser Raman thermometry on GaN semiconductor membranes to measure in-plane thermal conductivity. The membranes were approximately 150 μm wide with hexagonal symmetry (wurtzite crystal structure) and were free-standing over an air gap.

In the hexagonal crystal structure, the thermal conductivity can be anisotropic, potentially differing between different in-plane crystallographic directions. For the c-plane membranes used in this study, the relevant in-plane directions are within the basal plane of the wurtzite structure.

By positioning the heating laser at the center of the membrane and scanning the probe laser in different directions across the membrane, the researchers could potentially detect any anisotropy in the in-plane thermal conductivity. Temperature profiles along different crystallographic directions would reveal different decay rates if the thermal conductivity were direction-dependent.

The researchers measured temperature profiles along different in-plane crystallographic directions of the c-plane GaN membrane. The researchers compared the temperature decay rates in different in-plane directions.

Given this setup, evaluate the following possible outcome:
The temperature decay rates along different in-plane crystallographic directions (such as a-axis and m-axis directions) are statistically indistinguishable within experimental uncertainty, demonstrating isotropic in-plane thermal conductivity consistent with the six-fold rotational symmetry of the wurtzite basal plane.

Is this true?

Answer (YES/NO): NO